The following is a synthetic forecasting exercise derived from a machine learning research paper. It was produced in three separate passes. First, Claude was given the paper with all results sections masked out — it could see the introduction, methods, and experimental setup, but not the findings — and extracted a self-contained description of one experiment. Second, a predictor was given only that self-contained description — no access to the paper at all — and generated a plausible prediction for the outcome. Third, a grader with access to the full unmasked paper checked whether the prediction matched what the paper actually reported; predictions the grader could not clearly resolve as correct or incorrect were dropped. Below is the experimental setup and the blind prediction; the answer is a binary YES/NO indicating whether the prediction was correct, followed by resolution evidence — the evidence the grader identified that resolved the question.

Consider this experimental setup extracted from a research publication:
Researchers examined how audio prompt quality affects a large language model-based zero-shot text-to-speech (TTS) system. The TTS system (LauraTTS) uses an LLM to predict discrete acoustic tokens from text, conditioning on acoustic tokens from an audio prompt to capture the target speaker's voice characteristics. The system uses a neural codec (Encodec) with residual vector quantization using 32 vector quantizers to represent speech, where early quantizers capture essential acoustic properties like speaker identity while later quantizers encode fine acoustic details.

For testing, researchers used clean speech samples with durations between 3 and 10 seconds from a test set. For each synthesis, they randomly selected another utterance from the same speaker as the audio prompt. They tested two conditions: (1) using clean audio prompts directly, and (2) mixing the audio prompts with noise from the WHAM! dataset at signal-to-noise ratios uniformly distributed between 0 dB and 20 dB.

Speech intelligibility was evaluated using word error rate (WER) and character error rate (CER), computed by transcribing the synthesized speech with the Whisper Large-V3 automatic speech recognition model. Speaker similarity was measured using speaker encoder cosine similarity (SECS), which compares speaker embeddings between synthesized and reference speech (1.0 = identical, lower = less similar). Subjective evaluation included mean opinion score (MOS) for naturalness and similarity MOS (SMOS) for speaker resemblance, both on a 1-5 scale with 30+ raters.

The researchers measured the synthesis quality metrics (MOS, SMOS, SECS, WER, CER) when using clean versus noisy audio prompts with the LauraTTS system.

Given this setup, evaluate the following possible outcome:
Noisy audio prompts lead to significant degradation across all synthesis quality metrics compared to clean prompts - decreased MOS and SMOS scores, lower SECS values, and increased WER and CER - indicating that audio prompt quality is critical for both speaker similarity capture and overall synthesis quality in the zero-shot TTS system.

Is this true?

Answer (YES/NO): YES